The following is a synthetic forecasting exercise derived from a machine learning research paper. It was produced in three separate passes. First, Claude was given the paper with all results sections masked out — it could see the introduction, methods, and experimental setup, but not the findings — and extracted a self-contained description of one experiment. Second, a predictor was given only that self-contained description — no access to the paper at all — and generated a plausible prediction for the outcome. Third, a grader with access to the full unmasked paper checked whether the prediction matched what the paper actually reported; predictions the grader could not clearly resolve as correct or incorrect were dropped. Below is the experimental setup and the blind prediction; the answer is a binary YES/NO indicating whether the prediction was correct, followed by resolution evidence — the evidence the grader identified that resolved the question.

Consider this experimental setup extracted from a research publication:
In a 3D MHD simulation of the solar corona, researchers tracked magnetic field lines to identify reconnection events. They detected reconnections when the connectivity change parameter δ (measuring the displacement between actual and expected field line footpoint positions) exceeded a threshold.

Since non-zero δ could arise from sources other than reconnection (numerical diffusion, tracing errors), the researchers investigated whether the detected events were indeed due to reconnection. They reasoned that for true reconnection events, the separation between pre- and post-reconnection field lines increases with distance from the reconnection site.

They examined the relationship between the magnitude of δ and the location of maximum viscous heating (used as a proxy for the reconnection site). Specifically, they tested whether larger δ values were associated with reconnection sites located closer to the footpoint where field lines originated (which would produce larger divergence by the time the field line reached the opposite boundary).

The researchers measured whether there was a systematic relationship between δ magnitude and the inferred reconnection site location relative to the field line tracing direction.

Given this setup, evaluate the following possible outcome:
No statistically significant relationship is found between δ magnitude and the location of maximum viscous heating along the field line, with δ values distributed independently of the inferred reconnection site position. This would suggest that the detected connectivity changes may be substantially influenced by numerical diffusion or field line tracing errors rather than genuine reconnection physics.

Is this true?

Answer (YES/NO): NO